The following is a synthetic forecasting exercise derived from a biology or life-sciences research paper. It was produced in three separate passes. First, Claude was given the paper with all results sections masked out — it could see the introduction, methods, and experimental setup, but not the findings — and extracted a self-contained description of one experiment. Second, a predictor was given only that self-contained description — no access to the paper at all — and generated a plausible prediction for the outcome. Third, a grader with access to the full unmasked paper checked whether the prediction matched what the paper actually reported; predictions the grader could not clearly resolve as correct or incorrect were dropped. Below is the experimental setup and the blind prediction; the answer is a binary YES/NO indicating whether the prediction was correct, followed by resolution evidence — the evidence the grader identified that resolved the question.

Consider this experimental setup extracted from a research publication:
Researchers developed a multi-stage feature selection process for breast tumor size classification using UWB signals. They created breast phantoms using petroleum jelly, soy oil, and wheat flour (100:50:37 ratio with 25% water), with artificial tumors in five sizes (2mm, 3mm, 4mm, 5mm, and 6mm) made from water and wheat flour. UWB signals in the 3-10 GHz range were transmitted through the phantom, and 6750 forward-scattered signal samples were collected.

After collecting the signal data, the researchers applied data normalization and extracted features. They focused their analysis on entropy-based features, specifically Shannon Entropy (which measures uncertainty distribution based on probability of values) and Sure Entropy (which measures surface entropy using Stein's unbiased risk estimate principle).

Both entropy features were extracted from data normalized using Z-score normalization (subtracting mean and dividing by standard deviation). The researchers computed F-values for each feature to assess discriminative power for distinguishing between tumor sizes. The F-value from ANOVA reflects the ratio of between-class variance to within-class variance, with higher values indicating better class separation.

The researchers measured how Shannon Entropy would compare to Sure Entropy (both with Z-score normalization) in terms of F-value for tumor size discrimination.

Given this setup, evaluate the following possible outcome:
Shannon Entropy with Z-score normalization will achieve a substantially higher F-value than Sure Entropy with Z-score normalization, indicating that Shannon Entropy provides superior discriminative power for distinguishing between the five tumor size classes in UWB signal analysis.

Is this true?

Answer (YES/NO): NO